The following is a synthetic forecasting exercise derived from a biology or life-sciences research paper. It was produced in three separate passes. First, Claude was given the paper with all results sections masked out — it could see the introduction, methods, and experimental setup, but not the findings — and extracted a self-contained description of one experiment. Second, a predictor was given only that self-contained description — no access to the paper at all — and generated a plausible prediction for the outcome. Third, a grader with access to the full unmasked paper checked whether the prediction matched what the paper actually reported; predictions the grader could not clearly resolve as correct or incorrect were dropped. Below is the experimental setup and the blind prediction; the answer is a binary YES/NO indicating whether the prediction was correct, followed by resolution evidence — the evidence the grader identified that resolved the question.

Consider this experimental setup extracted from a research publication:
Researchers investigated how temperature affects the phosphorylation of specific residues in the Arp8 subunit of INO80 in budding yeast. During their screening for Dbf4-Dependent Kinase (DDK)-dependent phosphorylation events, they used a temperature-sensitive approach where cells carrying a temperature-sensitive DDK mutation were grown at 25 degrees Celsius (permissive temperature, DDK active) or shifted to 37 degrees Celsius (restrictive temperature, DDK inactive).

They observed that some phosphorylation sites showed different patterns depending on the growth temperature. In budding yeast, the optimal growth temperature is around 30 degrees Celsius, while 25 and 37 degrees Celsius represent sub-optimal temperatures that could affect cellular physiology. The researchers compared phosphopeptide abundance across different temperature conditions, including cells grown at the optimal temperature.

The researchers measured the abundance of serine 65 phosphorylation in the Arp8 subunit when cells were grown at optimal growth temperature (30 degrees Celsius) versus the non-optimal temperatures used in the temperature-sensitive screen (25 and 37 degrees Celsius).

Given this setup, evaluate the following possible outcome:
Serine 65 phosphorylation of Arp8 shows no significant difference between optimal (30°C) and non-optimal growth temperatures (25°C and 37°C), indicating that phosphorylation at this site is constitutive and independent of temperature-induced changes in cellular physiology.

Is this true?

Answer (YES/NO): NO